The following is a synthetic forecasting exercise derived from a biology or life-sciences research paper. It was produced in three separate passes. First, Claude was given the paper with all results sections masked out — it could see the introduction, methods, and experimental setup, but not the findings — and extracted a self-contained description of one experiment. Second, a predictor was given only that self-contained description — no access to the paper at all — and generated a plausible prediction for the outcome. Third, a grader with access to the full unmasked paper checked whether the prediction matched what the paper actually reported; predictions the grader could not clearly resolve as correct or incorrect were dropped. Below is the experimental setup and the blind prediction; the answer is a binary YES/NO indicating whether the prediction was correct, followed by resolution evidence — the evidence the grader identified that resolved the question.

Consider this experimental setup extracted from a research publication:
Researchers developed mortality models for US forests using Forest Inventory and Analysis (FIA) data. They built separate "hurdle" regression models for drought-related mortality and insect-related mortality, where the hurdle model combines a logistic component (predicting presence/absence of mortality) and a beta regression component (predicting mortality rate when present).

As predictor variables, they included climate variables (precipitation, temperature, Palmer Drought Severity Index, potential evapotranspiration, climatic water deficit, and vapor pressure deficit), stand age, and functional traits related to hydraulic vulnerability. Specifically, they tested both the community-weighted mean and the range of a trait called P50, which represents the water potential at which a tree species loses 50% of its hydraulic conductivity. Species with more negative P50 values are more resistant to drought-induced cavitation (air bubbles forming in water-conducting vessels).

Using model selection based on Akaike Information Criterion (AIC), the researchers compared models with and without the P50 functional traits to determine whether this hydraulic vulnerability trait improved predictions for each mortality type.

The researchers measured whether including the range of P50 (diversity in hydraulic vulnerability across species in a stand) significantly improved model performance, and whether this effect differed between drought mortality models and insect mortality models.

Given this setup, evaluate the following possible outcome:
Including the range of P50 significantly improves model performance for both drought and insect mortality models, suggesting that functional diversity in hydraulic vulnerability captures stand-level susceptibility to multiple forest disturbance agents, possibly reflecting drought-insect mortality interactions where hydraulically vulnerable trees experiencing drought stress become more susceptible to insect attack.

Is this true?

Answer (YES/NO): NO